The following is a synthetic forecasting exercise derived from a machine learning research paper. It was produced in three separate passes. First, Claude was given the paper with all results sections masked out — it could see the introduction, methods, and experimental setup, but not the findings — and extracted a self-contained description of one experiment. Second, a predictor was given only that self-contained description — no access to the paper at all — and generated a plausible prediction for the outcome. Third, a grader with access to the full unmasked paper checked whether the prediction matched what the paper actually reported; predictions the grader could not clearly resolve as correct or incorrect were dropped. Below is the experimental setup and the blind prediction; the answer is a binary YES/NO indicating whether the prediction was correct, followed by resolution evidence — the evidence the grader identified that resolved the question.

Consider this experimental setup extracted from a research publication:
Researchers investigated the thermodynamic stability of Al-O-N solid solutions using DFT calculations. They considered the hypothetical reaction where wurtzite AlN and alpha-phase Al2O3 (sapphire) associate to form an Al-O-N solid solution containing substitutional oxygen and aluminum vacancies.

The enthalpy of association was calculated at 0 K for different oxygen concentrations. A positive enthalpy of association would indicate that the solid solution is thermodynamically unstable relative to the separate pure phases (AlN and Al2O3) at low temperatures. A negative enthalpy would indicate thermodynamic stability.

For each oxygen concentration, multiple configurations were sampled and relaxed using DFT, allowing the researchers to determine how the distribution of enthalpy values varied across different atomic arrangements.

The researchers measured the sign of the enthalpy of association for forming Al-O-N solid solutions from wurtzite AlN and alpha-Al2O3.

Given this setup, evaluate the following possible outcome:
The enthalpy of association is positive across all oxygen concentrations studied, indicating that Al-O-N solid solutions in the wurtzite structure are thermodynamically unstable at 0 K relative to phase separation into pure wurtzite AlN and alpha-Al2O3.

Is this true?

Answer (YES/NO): YES